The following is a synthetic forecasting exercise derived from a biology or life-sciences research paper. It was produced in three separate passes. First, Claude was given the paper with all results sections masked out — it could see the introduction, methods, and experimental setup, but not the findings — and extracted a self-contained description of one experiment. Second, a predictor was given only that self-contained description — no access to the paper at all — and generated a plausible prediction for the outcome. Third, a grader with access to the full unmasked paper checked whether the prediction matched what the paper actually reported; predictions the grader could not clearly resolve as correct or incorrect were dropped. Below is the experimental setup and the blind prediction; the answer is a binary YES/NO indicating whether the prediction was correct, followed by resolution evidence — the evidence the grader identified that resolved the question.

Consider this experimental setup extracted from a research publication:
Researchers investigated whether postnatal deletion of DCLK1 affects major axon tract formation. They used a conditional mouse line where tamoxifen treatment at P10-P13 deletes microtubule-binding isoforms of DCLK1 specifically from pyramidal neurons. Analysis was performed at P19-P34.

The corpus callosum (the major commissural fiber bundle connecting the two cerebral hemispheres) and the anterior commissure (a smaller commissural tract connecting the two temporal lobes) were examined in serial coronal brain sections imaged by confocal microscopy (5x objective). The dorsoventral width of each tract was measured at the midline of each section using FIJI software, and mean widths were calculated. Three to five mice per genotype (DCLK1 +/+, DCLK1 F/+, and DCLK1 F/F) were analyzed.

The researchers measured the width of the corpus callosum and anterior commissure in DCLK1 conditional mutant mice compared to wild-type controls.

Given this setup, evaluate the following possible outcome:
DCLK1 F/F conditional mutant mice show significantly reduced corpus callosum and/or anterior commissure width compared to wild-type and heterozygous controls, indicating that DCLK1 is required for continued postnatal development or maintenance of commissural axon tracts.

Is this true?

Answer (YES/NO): NO